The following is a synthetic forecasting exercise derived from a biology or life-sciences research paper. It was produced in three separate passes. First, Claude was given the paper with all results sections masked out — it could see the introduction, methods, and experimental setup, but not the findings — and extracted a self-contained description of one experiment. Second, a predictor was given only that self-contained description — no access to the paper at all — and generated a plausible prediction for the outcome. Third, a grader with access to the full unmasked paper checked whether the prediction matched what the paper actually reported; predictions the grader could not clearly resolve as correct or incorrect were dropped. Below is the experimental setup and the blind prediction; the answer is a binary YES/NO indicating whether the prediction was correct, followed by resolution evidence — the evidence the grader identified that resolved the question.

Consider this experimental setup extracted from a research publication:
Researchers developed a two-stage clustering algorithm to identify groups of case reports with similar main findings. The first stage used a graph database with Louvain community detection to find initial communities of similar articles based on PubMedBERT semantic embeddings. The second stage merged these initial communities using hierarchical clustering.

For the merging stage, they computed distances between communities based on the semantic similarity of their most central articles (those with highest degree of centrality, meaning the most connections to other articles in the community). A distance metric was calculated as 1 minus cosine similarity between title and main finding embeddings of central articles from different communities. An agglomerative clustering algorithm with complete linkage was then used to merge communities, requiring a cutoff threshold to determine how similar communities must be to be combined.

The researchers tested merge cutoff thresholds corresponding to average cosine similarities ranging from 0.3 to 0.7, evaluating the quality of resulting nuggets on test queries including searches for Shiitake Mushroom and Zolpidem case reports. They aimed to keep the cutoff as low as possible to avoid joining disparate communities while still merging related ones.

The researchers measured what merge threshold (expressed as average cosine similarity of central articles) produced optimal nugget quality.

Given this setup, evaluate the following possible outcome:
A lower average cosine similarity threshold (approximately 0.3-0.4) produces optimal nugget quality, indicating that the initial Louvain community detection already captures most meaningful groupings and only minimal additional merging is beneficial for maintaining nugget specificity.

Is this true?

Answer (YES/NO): NO